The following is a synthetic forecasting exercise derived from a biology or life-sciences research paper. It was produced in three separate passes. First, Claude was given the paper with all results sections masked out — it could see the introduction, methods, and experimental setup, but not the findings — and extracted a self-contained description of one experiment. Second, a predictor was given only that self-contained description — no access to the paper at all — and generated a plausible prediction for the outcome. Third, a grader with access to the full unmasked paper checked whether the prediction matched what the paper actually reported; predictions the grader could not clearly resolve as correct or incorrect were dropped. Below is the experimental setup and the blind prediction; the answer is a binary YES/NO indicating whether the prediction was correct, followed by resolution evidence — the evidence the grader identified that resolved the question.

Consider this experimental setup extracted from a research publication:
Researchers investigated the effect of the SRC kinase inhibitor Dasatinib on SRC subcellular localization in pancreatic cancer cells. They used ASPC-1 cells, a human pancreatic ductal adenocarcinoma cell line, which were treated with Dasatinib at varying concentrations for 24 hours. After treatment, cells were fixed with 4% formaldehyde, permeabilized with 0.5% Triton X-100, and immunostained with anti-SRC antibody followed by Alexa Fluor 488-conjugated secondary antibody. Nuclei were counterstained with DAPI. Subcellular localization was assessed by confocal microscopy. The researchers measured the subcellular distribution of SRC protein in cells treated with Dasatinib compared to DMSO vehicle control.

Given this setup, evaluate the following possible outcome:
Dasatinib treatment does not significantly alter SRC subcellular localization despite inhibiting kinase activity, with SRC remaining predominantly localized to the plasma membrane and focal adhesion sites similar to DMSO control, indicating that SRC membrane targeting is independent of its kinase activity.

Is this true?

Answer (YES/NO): NO